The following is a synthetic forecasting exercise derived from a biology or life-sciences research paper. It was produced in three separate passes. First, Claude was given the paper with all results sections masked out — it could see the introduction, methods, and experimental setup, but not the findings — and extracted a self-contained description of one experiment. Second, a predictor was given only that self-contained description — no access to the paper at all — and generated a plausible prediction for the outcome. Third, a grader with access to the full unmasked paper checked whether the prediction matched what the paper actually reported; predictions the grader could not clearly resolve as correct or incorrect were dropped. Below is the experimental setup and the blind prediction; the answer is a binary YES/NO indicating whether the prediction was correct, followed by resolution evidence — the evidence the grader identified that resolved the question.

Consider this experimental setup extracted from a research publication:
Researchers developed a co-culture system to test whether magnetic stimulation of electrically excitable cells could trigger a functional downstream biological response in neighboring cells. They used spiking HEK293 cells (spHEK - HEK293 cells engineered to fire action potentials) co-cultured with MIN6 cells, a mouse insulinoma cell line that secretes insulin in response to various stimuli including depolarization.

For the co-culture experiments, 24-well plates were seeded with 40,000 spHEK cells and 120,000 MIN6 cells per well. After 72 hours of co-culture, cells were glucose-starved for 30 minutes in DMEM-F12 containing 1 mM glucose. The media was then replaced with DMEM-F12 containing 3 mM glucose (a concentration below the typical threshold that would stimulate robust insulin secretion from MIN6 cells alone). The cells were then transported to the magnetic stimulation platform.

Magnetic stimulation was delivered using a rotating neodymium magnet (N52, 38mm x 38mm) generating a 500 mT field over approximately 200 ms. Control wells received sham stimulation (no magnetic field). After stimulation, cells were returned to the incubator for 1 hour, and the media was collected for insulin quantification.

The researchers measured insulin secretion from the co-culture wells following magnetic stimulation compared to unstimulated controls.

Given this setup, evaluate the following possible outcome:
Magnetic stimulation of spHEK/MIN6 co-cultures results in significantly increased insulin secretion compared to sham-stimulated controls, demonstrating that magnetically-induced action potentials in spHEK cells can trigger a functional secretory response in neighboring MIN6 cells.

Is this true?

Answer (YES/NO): YES